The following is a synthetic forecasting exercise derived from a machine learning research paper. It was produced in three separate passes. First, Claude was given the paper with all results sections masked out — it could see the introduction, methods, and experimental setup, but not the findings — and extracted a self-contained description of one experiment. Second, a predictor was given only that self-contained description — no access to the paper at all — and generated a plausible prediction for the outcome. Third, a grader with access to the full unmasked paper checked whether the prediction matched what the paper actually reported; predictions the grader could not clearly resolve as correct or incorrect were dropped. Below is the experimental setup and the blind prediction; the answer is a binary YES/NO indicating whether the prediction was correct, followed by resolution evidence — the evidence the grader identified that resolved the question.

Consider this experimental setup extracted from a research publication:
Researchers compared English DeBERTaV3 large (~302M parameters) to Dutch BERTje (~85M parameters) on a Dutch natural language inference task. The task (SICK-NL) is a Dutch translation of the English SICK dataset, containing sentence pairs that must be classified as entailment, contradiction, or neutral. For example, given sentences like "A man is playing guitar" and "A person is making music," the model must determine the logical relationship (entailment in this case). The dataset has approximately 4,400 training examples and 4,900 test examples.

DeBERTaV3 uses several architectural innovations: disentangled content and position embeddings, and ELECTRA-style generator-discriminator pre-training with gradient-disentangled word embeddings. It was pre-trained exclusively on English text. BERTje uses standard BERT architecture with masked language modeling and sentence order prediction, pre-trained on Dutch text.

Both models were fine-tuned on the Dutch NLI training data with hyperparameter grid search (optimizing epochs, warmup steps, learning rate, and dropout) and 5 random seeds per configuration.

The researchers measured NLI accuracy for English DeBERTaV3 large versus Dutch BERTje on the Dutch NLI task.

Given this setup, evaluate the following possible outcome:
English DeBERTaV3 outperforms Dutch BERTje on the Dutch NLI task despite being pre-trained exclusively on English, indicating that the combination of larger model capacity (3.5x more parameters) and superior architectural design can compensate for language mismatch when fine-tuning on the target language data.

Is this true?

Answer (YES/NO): YES